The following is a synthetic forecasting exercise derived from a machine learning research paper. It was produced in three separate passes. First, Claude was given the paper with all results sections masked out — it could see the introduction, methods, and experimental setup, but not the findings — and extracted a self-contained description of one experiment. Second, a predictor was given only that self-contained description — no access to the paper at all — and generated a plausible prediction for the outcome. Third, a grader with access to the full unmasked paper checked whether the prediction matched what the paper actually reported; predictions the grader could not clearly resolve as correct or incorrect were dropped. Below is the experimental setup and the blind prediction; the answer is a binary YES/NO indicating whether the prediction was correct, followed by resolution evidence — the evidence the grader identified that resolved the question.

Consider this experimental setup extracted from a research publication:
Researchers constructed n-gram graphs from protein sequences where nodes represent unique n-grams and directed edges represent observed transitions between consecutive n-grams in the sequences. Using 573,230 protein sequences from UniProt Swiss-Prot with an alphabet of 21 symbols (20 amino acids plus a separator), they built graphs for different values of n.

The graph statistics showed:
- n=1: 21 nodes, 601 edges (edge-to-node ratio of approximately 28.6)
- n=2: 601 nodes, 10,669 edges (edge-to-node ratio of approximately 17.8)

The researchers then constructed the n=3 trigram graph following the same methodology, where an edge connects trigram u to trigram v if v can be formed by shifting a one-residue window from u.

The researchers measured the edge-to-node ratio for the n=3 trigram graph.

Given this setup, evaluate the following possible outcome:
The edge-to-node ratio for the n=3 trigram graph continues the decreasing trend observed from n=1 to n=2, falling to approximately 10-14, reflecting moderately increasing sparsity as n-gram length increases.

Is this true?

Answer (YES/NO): NO